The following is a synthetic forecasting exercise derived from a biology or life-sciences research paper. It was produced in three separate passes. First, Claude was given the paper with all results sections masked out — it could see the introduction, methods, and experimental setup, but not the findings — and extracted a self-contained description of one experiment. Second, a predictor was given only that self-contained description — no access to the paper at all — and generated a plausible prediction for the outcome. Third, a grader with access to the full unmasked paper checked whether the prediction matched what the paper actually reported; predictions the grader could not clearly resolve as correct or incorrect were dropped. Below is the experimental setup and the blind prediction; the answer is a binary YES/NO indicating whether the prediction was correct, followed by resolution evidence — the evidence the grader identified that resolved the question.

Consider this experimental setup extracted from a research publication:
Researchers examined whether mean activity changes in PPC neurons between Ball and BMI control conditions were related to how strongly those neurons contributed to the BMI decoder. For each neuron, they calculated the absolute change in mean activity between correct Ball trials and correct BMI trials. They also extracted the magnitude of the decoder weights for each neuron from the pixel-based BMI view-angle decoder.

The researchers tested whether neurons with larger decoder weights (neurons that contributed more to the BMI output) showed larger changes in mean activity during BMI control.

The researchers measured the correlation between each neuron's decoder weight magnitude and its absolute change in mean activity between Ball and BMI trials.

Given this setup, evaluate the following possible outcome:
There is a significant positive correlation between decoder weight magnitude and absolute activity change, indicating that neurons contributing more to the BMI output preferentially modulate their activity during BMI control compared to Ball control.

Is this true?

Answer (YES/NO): NO